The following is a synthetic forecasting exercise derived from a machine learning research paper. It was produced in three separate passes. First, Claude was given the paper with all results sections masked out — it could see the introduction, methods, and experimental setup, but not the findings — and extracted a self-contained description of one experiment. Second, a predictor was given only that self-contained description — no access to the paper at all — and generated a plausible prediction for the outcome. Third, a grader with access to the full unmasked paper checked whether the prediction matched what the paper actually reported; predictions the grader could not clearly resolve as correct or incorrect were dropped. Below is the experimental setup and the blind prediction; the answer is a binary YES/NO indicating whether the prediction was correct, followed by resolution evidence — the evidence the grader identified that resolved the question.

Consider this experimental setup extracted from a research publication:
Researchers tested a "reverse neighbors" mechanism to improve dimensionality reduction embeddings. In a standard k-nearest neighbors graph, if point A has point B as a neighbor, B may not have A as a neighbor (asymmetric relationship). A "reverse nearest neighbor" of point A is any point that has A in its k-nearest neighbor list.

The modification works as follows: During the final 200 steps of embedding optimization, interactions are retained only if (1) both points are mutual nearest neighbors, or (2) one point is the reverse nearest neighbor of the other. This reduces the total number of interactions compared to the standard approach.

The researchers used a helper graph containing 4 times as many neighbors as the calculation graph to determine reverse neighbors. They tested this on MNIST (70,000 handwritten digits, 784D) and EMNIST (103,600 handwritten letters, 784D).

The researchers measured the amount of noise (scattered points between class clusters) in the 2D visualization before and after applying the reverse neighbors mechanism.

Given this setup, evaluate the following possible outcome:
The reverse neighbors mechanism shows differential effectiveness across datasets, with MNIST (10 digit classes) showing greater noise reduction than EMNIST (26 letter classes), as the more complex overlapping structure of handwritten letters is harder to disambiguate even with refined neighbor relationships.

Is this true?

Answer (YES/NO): YES